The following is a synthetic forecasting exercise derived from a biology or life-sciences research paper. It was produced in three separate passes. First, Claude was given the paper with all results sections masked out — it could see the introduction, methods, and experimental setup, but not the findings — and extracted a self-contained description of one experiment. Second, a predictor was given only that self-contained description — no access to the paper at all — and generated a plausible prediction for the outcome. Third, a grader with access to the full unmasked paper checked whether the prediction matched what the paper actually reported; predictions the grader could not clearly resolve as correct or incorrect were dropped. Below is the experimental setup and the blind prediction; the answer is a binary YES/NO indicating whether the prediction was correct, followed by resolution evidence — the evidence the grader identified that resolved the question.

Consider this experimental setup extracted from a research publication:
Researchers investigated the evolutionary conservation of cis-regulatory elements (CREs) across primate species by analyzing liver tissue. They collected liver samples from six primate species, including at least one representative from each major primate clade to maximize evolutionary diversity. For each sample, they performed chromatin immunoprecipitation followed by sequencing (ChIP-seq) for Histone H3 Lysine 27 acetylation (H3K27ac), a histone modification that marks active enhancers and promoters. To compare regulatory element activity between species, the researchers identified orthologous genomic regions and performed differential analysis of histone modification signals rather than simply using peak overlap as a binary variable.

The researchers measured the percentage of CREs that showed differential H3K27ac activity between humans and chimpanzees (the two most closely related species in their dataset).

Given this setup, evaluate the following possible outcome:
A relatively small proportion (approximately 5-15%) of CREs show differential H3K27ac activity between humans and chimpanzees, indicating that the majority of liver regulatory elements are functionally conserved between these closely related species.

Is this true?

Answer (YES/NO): NO